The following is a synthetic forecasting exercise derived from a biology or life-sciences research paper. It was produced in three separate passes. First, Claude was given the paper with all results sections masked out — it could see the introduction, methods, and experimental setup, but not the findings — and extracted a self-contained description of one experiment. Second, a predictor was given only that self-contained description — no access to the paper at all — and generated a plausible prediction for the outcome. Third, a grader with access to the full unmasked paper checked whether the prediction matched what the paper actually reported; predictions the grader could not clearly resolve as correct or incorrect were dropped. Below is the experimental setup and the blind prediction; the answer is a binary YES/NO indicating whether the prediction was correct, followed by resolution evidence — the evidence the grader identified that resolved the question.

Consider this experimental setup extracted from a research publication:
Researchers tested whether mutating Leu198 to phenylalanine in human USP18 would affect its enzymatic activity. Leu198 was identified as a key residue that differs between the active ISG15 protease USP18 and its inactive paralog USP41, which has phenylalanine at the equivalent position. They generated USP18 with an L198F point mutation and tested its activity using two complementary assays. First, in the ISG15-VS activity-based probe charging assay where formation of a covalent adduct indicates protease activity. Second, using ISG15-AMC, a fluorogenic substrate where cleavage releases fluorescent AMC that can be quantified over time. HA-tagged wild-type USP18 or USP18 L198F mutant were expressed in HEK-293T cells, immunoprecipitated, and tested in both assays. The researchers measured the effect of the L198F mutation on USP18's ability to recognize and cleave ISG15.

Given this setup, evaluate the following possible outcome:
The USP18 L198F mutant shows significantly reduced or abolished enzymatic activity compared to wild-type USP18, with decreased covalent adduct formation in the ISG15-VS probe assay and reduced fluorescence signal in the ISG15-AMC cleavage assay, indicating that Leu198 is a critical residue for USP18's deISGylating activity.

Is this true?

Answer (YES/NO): YES